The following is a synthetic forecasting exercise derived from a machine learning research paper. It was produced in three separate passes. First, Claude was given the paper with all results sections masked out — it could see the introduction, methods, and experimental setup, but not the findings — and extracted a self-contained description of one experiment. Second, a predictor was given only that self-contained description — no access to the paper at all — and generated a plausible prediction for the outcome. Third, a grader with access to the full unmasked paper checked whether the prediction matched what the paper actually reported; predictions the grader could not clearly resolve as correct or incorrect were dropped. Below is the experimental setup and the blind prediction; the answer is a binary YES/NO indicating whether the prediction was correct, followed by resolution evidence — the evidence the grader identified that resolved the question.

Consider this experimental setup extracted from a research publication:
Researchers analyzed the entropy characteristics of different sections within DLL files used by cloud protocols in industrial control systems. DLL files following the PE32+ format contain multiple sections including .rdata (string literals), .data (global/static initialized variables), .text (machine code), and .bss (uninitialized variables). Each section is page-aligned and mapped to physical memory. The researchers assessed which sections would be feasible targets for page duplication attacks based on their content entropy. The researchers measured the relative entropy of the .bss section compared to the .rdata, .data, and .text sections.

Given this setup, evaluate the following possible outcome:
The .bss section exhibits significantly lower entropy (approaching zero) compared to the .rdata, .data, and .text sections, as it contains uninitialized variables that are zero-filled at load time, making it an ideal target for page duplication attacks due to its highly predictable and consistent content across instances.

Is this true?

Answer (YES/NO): NO